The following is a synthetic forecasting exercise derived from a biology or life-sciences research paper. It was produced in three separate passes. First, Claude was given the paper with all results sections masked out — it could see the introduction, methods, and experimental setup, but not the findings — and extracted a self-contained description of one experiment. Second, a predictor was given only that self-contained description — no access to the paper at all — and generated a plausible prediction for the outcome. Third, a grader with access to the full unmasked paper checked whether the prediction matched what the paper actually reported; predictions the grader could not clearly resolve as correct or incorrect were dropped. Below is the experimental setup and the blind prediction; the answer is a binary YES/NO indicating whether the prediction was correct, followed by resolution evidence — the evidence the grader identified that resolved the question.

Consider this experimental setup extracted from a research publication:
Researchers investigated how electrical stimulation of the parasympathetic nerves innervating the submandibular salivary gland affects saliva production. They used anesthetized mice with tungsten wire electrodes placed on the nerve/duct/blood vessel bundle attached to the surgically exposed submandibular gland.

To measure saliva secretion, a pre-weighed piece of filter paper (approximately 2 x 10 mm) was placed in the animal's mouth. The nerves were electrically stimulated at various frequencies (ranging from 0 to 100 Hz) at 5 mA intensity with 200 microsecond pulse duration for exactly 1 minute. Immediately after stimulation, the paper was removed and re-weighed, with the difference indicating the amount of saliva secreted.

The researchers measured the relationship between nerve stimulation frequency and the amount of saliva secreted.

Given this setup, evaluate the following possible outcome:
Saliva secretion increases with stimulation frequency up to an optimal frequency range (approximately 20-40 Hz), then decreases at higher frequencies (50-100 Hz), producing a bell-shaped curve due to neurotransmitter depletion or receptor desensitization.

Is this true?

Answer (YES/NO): NO